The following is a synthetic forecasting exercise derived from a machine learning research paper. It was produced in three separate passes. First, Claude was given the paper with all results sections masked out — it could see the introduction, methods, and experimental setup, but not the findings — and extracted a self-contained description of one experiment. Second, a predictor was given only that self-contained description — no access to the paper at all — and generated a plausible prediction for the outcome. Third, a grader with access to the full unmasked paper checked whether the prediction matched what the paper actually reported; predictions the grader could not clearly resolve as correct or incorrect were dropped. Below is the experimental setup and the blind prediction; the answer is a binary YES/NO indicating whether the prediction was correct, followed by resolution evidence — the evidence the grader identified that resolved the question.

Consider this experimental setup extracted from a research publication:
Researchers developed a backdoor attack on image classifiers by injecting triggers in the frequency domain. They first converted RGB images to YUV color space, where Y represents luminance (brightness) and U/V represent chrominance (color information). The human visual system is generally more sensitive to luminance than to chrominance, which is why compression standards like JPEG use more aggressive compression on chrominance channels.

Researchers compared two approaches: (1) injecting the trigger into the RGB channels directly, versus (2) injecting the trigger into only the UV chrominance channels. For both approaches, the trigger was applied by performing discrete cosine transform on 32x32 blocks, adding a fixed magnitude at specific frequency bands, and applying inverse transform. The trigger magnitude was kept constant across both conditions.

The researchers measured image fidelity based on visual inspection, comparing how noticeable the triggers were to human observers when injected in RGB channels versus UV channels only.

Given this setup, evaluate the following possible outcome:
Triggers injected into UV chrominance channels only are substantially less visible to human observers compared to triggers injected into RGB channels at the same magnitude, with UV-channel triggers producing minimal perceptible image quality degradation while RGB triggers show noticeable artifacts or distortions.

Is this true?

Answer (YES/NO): NO